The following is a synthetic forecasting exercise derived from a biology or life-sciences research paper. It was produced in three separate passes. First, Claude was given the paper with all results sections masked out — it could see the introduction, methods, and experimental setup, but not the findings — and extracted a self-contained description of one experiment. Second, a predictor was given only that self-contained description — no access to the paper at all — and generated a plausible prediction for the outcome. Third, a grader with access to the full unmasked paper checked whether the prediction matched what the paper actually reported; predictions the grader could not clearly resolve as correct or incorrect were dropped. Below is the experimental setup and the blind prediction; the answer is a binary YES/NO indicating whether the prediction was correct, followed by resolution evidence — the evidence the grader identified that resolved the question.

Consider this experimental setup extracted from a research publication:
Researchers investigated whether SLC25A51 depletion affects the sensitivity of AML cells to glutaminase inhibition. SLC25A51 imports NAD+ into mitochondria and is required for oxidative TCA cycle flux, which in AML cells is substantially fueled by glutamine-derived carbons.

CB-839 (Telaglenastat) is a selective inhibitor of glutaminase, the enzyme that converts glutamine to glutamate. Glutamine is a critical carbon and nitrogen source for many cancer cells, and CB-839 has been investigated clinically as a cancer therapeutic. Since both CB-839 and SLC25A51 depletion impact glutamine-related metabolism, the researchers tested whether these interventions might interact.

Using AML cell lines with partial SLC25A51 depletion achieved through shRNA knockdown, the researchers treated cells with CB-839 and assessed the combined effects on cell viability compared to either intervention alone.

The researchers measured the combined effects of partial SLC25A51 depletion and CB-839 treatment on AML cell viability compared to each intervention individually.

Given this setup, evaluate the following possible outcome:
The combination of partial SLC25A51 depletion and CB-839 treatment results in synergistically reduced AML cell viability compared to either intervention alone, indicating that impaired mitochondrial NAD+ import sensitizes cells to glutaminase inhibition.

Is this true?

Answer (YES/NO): YES